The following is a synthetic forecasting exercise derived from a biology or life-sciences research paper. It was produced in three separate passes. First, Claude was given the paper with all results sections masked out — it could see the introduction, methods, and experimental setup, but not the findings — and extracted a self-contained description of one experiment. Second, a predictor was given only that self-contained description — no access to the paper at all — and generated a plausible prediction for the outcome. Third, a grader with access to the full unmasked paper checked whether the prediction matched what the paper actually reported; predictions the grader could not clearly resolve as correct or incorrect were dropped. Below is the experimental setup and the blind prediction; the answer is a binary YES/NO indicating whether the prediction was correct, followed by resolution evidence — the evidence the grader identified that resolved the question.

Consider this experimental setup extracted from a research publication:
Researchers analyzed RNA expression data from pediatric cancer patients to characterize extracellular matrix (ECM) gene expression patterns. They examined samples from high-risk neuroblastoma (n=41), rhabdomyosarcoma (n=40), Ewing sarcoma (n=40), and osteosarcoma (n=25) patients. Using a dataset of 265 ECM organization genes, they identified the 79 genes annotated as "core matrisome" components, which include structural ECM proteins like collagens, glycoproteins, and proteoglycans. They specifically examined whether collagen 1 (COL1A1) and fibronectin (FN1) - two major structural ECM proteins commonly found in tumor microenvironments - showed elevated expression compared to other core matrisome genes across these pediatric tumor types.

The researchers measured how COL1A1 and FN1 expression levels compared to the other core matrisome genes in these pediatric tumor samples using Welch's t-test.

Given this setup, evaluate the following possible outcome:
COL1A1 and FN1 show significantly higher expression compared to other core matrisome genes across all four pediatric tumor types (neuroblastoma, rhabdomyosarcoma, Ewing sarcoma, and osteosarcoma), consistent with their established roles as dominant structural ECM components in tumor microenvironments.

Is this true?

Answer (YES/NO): YES